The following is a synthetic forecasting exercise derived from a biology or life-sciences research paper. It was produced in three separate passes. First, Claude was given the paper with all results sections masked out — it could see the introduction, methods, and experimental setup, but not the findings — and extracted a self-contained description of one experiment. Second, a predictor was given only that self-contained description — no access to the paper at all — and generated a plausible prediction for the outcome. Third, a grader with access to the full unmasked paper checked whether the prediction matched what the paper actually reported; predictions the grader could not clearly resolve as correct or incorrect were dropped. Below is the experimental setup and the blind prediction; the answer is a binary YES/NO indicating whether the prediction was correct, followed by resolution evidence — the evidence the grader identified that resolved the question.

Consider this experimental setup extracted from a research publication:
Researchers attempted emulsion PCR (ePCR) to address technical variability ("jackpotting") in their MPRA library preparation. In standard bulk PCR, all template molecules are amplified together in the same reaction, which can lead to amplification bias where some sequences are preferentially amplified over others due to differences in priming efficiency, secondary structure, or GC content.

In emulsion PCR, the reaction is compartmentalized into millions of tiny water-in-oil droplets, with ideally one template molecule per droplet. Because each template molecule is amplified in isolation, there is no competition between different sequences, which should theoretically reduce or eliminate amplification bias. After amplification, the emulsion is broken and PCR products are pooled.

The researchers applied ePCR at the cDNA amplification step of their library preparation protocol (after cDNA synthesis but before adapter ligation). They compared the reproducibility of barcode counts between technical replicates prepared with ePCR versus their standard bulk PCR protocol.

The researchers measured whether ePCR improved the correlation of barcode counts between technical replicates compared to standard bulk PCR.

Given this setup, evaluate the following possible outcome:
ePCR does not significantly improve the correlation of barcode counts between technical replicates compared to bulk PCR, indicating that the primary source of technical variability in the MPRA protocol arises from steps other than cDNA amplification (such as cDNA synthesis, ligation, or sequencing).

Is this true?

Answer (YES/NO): YES